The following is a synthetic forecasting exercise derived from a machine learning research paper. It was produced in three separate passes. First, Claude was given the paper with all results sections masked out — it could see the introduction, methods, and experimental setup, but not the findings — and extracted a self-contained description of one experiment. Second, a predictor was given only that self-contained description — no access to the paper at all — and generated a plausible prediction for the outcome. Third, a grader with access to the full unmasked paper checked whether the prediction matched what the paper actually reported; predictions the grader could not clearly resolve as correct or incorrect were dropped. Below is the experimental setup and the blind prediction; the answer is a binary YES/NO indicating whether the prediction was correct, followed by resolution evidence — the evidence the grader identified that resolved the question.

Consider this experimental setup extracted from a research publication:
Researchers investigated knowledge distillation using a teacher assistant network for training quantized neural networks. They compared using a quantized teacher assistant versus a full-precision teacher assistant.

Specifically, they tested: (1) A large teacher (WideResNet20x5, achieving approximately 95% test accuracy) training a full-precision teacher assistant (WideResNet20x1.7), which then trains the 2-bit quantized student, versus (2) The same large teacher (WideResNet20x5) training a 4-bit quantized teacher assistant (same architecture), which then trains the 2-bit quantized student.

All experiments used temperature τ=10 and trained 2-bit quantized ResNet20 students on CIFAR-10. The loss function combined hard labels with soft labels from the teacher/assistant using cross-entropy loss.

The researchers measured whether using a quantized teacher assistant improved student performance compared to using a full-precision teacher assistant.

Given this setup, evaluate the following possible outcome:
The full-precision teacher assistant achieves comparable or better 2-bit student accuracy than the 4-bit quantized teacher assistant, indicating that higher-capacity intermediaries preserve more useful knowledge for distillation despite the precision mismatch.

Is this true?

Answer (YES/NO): YES